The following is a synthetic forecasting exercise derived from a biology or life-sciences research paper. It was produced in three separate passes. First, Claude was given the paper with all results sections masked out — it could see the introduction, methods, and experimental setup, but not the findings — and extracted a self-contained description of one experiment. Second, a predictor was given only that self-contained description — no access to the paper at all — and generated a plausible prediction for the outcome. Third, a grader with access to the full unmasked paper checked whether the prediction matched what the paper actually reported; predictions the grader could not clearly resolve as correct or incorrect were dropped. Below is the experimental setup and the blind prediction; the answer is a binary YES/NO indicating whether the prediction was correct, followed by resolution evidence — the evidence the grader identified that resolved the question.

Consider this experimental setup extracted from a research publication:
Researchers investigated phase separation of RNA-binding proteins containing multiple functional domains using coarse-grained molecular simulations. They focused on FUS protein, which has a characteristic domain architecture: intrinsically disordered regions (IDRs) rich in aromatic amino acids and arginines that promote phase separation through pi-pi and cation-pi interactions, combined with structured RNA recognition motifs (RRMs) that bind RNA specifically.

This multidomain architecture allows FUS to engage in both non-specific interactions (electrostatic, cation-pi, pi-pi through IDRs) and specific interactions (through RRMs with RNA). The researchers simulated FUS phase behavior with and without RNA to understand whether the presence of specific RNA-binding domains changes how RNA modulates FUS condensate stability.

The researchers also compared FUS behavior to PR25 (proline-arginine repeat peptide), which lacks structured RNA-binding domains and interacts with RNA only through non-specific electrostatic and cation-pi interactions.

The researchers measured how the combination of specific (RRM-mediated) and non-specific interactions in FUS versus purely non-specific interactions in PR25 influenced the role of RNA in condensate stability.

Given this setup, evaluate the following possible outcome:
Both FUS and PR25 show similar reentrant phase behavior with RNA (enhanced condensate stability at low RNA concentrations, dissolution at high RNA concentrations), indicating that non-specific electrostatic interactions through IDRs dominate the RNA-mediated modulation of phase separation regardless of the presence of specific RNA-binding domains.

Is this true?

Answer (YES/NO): NO